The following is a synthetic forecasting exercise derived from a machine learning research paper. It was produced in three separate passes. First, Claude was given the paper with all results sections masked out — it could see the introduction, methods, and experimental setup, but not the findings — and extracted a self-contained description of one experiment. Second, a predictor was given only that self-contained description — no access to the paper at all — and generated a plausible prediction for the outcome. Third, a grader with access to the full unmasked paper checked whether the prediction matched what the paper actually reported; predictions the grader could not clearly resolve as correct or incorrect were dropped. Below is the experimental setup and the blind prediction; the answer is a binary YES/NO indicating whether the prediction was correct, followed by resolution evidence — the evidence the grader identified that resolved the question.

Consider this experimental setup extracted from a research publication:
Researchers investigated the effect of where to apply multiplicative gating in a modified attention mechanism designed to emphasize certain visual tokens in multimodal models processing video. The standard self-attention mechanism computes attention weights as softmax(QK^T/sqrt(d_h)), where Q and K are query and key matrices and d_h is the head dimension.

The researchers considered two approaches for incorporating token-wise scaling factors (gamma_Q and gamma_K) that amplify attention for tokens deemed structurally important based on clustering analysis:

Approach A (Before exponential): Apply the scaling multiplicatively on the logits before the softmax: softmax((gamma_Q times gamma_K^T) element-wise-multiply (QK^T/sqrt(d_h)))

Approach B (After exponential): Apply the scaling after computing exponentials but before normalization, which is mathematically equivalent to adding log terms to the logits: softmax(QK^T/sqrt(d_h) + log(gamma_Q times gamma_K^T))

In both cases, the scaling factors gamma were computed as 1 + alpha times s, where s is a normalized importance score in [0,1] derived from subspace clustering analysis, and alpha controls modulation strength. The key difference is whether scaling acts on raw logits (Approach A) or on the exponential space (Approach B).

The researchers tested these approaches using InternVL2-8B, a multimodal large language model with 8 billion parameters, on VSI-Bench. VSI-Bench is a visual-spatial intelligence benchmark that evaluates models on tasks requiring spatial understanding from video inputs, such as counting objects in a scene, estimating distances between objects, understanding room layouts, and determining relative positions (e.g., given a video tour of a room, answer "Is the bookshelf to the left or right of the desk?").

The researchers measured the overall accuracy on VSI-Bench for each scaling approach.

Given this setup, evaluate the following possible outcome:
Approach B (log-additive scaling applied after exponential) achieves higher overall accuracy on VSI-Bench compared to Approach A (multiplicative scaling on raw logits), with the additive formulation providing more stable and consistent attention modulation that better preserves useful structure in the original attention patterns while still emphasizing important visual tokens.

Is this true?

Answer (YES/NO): YES